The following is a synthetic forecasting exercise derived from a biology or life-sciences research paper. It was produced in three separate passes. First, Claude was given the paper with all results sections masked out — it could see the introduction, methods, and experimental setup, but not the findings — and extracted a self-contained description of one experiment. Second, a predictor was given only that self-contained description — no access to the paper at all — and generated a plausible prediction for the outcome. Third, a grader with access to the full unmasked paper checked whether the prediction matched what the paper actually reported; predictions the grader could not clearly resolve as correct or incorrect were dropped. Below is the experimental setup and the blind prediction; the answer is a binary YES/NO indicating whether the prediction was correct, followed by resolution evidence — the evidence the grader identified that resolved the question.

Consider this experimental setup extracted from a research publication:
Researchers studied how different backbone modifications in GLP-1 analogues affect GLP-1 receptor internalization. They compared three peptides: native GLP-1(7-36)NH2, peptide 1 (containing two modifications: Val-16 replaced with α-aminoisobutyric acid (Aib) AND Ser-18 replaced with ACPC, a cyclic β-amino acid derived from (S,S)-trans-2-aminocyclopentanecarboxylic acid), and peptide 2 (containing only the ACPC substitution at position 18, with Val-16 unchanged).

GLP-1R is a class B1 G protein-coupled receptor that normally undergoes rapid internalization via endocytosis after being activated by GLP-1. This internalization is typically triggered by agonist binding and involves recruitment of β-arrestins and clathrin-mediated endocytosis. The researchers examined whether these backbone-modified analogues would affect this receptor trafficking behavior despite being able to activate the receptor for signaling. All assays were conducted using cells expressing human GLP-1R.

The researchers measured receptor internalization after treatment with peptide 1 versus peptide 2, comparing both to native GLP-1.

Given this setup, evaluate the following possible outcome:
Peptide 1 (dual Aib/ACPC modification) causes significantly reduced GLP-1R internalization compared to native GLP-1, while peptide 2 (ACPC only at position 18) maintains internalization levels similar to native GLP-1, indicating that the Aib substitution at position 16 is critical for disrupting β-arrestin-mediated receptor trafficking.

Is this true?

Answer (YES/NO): YES